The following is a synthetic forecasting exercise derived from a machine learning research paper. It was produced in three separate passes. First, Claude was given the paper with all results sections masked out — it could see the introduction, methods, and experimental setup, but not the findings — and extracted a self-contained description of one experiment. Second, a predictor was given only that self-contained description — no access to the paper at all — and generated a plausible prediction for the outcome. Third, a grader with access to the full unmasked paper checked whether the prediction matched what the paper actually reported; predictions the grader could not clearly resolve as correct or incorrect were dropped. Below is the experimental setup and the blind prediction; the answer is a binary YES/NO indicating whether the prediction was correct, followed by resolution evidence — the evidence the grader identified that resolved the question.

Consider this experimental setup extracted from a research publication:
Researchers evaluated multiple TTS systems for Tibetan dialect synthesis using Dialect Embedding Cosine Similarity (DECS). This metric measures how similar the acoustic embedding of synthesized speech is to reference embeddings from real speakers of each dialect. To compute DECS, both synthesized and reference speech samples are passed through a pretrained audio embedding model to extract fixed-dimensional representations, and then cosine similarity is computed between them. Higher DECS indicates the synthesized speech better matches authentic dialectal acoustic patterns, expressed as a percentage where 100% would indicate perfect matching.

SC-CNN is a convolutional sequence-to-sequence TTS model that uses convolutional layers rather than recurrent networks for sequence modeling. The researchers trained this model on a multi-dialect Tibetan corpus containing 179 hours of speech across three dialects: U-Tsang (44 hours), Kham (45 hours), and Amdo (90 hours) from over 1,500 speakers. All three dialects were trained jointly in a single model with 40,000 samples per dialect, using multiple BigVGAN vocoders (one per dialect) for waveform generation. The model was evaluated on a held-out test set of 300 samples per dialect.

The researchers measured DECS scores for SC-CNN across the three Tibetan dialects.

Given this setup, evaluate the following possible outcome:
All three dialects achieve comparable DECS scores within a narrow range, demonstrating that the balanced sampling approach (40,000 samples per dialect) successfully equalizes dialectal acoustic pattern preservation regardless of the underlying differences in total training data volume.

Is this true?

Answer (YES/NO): NO